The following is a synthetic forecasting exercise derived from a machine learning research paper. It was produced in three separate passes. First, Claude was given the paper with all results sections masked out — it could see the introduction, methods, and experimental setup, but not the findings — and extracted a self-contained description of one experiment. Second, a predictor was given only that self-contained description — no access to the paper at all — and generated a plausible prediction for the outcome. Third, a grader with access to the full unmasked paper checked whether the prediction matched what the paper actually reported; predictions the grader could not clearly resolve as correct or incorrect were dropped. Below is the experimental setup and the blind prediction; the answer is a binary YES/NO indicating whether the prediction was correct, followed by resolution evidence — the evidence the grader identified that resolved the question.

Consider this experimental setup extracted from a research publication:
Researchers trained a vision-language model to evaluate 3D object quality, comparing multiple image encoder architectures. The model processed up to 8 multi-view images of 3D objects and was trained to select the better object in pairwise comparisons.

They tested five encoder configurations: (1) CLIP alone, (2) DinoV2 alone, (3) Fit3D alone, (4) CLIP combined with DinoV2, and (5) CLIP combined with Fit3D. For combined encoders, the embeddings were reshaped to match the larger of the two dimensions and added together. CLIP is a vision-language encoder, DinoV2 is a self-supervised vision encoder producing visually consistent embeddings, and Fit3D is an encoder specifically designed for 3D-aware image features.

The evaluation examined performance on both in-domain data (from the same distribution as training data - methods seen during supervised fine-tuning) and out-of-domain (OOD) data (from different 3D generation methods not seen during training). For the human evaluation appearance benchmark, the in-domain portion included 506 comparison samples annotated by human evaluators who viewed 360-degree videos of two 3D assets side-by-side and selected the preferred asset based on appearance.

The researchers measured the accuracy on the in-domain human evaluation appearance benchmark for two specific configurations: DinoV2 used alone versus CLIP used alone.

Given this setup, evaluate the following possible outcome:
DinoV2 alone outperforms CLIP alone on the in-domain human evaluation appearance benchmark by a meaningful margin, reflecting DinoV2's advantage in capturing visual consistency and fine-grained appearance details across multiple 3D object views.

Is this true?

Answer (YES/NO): NO